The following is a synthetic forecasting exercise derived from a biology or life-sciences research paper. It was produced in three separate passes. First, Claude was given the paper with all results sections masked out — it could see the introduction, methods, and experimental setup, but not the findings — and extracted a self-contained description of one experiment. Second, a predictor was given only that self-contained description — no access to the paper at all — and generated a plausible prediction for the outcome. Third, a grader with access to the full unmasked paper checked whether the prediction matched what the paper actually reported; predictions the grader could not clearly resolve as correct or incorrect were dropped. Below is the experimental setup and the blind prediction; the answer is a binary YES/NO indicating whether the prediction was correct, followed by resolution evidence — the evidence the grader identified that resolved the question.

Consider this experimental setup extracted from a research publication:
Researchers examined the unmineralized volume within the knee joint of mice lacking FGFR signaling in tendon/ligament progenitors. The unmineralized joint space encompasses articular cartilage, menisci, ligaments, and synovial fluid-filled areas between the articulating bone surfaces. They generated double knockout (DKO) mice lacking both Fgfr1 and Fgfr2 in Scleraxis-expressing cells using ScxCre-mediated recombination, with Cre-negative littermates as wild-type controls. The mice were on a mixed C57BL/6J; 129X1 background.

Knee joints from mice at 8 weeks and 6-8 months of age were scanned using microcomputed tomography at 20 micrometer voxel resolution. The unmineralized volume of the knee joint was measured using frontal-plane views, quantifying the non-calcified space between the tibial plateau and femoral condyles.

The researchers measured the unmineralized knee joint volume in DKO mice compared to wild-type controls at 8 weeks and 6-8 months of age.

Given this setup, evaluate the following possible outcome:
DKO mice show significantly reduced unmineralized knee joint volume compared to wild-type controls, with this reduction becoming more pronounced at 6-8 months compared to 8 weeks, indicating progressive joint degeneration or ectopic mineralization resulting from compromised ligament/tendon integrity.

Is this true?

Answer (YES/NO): YES